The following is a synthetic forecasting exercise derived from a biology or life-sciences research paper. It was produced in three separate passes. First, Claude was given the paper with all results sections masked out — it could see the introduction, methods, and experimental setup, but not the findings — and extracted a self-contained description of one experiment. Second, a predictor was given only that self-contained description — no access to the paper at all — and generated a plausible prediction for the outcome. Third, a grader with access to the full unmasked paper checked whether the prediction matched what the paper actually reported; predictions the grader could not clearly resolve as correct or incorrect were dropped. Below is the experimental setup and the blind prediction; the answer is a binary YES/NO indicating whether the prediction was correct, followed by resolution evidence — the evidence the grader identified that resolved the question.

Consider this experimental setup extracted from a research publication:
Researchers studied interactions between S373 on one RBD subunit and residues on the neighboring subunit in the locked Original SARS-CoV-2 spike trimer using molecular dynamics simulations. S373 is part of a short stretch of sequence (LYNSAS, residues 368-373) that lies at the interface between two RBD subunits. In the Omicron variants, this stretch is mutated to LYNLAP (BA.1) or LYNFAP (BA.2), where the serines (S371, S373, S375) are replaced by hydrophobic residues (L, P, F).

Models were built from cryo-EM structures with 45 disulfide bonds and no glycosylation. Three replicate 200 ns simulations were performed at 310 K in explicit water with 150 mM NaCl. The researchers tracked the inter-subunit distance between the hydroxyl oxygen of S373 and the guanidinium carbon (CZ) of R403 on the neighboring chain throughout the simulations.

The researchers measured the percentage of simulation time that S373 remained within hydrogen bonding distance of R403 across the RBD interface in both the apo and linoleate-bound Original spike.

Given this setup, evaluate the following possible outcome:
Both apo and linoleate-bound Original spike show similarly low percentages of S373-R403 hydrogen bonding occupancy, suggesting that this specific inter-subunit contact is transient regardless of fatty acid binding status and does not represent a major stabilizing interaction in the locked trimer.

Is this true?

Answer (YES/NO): NO